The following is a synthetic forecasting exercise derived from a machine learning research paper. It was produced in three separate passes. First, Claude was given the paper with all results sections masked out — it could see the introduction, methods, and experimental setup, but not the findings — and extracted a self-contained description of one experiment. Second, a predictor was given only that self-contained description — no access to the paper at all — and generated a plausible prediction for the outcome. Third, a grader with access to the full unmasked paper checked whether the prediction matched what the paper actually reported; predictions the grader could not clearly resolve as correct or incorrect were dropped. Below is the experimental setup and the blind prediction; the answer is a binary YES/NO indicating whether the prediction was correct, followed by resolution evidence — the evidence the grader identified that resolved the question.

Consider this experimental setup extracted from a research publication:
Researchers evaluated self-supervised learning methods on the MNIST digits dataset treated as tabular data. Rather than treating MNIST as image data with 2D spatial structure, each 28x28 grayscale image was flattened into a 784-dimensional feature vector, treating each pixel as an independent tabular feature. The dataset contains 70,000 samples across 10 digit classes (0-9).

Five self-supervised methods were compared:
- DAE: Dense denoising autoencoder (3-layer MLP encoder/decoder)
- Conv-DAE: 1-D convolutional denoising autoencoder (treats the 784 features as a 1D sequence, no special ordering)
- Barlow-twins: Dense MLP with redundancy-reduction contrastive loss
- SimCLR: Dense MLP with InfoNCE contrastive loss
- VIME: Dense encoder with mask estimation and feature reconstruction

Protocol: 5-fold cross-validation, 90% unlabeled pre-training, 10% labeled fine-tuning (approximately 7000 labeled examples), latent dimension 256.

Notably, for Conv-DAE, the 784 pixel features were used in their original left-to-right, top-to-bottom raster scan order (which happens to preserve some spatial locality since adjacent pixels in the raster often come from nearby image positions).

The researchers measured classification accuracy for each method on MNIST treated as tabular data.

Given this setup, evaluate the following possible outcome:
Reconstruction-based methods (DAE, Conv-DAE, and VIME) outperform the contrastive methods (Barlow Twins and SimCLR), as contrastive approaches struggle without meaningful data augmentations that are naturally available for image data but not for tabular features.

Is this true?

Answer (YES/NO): NO